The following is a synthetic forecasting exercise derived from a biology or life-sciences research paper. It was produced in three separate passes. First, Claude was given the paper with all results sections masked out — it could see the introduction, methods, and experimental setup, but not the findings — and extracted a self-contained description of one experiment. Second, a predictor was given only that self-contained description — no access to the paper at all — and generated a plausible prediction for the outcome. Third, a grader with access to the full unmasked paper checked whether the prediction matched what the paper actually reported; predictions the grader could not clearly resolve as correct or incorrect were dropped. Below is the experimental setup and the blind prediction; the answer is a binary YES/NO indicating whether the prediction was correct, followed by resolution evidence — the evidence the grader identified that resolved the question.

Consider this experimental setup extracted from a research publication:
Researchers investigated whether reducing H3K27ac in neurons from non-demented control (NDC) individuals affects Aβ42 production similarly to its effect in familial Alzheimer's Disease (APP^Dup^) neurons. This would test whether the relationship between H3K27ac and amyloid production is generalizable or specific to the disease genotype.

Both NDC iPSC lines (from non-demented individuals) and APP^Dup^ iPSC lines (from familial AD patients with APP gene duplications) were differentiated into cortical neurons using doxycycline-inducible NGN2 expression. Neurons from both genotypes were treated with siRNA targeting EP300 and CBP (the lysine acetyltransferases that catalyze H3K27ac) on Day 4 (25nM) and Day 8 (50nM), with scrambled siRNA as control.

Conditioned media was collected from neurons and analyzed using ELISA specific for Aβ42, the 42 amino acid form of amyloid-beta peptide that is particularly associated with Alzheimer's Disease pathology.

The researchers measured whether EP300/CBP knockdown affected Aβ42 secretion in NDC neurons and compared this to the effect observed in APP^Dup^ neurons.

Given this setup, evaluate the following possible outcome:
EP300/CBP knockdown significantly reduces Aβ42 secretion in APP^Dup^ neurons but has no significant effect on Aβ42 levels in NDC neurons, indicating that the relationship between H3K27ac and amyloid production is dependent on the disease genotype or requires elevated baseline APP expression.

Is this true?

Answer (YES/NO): NO